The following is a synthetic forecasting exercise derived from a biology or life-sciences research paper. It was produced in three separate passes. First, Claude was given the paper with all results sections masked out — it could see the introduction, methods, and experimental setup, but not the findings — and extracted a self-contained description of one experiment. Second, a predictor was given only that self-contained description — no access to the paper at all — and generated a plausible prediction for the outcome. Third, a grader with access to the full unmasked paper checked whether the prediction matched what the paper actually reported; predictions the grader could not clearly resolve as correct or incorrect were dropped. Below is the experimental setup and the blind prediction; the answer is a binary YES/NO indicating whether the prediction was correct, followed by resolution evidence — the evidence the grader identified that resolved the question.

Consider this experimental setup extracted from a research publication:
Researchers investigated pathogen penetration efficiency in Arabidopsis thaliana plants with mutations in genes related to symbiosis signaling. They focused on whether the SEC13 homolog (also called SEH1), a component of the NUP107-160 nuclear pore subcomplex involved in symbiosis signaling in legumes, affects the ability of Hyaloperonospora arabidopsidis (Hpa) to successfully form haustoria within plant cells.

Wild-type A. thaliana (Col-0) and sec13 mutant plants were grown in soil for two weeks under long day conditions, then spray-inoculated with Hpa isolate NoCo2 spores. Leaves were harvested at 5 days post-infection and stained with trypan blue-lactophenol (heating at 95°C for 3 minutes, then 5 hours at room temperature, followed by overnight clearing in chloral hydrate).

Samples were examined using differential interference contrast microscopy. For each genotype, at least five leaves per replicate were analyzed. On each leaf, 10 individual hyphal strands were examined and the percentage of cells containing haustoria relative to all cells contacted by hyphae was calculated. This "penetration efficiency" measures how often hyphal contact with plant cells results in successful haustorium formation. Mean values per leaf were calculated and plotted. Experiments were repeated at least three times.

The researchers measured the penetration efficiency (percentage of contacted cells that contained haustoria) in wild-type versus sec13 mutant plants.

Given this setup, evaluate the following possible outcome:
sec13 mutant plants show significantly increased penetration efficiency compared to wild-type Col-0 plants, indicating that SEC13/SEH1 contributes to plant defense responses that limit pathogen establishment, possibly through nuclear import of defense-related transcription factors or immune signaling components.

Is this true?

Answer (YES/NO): NO